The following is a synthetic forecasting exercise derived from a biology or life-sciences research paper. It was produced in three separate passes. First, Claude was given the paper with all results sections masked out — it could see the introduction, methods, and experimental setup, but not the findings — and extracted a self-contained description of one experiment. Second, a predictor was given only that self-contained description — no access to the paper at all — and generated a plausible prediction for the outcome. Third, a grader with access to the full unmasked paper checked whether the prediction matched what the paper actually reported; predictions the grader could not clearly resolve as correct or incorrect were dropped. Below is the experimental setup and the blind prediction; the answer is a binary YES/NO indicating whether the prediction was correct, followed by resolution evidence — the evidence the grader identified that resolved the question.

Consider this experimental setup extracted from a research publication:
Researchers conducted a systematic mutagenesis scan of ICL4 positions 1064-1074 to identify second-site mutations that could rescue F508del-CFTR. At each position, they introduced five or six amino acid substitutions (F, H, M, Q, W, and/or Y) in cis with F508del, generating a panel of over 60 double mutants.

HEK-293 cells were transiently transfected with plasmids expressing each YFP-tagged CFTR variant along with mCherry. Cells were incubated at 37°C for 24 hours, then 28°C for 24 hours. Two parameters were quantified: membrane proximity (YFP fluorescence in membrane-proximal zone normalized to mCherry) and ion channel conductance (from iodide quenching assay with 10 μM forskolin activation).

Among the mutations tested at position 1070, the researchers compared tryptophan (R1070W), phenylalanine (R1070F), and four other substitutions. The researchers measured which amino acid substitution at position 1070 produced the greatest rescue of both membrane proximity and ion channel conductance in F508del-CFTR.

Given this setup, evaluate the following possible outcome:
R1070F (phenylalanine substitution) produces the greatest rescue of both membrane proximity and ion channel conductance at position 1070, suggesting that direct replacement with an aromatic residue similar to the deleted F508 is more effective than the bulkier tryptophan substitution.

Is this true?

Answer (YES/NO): NO